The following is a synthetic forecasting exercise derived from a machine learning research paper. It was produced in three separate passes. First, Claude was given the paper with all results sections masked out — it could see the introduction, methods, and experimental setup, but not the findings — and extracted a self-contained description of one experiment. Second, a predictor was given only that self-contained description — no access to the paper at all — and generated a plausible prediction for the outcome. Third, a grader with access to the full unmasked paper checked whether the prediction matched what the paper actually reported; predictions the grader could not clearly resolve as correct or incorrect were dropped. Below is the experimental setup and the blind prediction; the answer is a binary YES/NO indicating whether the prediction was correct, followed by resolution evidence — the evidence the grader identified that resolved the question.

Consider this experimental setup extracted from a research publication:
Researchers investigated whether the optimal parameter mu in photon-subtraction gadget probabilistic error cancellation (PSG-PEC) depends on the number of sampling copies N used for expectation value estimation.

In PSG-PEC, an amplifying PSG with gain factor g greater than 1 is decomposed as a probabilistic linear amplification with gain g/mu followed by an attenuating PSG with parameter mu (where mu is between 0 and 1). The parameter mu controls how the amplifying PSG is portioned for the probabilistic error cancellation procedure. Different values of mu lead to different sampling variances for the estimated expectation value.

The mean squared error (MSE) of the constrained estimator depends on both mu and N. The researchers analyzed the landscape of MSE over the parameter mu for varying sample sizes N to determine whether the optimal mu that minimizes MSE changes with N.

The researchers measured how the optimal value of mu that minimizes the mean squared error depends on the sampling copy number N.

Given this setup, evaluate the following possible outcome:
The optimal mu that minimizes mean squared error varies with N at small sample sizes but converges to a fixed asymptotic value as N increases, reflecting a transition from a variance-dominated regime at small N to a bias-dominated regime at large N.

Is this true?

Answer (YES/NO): NO